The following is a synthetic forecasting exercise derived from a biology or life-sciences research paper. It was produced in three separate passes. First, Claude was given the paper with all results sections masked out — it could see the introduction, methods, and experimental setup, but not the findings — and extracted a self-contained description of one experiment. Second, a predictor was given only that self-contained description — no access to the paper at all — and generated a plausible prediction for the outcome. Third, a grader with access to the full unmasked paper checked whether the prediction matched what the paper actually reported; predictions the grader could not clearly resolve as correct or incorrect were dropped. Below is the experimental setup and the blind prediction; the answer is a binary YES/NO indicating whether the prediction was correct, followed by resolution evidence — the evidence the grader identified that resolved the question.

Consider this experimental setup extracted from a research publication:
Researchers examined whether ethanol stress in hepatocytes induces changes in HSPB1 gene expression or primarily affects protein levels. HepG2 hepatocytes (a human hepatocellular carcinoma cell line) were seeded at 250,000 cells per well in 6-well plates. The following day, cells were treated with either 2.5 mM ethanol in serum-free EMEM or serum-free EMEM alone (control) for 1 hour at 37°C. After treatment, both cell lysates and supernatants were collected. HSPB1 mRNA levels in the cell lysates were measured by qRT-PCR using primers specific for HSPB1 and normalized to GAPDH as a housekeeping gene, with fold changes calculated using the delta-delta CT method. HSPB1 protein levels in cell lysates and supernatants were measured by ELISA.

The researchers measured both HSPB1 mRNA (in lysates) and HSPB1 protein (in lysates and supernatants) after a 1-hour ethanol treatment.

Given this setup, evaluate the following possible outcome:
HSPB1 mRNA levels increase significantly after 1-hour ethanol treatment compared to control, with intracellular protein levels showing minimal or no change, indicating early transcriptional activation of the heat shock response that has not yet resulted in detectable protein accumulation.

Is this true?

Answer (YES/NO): NO